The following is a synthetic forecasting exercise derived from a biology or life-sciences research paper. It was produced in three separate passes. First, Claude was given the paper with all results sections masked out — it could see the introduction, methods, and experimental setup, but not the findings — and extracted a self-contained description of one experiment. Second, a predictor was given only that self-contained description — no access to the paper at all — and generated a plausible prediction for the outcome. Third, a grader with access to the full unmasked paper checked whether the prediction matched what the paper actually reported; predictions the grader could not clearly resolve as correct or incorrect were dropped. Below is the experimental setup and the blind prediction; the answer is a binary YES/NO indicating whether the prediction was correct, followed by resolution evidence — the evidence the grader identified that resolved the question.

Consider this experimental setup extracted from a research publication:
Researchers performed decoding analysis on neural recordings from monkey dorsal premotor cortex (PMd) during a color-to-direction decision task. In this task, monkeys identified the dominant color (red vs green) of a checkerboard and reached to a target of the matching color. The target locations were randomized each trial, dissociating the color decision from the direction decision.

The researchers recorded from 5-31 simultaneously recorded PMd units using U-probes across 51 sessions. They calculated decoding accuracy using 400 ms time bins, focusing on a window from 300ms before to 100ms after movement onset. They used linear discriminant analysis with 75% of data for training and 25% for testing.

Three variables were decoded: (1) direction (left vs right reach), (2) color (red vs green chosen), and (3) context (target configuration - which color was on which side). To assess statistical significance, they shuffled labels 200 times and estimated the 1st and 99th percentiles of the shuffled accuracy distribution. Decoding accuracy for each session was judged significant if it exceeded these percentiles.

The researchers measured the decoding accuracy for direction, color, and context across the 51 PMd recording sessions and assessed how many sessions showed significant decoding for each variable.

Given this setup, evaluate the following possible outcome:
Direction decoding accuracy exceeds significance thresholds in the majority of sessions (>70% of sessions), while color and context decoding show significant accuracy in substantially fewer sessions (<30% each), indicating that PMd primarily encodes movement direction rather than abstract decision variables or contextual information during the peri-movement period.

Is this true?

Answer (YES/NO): YES